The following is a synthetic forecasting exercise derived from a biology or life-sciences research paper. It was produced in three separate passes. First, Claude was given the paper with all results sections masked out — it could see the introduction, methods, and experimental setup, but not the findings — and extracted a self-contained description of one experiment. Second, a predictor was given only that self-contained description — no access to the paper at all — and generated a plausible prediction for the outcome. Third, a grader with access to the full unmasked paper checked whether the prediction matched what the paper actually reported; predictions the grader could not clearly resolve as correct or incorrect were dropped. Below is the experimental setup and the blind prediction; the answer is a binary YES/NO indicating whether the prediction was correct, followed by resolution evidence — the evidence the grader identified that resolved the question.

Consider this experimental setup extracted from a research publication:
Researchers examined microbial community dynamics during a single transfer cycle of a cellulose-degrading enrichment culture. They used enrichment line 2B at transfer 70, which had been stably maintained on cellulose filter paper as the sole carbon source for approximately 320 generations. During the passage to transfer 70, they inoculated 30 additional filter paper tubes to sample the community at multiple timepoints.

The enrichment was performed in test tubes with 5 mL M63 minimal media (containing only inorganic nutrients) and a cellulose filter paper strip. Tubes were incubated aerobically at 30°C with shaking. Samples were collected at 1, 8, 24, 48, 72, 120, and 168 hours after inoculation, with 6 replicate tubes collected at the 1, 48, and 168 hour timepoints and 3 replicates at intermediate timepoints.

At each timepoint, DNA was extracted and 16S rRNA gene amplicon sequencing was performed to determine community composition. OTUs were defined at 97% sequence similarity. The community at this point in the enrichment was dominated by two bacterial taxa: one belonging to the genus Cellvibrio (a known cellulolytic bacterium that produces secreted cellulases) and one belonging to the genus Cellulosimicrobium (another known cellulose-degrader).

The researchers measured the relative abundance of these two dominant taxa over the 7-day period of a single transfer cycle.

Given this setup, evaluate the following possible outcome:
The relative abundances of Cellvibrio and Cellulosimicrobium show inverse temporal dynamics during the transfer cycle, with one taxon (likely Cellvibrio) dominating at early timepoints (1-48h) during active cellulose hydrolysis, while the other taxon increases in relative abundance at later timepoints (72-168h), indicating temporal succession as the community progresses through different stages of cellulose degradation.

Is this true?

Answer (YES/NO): NO